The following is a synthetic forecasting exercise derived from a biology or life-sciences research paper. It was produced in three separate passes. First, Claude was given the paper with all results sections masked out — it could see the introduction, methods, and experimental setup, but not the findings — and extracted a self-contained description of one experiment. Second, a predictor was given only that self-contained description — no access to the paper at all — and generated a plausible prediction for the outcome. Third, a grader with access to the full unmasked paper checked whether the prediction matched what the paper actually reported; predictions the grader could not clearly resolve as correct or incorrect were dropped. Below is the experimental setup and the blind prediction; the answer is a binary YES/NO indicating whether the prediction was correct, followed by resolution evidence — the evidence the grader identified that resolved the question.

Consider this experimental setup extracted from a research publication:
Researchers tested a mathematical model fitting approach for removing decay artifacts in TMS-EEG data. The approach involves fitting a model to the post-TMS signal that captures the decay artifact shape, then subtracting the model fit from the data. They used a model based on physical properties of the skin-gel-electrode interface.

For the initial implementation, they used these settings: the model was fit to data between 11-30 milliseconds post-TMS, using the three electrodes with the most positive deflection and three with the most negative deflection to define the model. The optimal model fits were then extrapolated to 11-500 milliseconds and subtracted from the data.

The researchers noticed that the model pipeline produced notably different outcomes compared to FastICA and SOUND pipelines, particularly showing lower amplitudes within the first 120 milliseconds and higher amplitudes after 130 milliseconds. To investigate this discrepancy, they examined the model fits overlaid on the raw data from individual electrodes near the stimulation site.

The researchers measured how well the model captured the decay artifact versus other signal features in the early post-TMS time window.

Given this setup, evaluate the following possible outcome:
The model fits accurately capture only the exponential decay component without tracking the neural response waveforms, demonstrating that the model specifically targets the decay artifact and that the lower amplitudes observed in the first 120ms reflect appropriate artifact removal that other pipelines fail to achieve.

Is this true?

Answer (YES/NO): NO